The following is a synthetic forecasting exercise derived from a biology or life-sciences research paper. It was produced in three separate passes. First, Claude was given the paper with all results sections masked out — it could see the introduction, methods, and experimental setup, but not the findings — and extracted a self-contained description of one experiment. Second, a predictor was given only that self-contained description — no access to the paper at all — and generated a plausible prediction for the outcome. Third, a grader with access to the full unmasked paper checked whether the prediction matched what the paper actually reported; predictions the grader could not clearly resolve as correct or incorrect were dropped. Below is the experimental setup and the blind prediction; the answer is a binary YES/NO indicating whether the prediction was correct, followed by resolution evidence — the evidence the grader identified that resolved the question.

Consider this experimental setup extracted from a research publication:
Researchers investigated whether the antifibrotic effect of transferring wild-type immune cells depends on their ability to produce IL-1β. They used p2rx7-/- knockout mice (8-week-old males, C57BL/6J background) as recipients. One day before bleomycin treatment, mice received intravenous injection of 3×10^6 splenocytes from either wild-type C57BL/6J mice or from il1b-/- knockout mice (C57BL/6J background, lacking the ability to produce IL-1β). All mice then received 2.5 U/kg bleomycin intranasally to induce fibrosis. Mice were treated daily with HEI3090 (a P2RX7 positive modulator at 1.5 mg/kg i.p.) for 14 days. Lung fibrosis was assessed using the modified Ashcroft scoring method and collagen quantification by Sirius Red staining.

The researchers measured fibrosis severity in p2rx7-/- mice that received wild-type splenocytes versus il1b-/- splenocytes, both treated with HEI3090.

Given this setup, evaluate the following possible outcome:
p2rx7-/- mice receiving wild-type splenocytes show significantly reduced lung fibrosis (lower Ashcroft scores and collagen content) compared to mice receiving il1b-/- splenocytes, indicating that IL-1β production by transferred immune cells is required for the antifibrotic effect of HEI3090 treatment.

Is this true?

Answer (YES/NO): NO